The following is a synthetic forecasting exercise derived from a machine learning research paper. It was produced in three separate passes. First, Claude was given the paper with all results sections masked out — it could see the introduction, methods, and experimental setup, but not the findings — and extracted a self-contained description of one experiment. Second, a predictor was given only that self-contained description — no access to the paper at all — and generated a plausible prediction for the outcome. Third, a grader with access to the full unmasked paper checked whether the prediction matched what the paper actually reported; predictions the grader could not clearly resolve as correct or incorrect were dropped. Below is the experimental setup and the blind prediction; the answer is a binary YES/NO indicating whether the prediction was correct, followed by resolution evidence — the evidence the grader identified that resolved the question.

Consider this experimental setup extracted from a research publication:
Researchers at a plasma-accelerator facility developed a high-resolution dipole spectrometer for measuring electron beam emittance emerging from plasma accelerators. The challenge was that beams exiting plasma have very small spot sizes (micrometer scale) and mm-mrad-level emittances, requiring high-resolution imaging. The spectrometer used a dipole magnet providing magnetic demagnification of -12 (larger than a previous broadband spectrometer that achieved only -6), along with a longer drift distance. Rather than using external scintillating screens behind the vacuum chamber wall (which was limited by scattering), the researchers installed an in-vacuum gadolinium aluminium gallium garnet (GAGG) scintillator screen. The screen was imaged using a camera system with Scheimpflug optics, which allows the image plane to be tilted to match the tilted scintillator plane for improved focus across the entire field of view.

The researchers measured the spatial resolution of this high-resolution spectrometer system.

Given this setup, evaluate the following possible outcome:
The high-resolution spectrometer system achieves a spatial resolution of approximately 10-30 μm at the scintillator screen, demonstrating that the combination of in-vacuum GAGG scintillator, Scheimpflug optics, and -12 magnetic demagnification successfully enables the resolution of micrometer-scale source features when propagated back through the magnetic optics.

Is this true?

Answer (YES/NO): NO